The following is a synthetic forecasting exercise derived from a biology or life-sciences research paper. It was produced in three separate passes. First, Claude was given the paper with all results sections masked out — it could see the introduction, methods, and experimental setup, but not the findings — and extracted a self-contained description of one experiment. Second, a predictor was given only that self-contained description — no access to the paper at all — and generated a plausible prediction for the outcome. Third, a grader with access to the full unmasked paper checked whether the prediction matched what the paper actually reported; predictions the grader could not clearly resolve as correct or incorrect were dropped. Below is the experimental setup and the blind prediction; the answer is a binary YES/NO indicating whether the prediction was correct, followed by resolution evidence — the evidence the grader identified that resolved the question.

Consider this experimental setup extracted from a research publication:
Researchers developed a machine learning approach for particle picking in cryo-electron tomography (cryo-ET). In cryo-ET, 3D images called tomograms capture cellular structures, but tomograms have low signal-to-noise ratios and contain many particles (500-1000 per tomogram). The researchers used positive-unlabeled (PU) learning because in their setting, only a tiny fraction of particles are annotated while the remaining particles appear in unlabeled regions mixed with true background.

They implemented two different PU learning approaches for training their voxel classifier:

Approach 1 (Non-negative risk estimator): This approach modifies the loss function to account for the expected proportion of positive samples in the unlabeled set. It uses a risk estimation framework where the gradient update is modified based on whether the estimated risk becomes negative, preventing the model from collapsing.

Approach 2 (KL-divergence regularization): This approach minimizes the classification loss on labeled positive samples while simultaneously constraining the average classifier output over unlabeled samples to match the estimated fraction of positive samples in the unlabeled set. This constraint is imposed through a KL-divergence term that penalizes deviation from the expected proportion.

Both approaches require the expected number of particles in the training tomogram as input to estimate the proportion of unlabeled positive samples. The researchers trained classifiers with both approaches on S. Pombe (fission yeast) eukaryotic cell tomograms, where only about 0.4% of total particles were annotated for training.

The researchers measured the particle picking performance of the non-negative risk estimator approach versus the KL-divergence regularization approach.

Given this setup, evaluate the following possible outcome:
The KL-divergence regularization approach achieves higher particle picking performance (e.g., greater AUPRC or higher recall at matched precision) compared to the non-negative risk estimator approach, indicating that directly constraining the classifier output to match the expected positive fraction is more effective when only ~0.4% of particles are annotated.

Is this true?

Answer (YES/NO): NO